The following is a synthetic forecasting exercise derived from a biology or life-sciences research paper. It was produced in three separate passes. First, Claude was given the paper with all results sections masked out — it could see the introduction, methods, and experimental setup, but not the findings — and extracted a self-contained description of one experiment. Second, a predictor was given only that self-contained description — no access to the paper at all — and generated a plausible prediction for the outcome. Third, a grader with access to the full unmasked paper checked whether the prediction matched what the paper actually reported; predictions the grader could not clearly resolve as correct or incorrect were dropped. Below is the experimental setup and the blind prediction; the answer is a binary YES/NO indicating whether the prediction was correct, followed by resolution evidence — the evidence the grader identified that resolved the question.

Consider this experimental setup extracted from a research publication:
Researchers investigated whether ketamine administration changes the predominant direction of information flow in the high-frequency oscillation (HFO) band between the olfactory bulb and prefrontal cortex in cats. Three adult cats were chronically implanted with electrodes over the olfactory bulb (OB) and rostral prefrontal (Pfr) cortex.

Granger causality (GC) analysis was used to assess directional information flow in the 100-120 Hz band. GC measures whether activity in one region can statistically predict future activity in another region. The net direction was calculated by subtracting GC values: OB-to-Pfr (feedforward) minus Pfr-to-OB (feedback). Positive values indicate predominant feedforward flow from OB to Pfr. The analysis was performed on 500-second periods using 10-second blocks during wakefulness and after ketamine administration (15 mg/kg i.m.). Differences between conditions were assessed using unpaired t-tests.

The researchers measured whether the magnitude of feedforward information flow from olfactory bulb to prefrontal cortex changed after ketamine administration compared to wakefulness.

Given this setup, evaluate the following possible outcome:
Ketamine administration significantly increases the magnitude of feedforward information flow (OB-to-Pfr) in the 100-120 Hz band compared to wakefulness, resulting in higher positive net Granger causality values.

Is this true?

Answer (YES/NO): NO